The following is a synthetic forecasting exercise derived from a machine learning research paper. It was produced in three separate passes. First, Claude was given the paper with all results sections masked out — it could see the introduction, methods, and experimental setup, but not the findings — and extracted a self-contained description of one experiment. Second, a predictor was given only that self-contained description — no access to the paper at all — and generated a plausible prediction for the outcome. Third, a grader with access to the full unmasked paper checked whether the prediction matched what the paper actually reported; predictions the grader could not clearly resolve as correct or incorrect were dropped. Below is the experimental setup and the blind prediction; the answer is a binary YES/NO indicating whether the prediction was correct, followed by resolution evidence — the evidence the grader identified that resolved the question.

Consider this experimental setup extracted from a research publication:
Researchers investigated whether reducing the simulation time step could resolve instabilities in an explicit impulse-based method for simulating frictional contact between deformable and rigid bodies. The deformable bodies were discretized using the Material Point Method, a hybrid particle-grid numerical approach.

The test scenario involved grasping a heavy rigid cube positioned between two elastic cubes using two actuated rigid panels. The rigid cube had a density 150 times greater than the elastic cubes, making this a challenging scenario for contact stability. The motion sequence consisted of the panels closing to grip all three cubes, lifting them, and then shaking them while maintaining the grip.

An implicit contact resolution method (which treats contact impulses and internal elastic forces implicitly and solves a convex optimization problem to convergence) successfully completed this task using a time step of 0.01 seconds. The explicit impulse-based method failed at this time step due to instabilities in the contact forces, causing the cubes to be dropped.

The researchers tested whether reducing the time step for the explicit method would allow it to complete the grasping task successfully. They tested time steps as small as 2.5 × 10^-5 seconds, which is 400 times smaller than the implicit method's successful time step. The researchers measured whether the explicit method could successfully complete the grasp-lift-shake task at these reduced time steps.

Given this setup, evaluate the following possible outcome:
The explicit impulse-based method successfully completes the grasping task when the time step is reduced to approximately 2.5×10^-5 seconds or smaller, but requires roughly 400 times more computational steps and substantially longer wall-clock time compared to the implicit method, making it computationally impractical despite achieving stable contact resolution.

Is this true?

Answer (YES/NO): NO